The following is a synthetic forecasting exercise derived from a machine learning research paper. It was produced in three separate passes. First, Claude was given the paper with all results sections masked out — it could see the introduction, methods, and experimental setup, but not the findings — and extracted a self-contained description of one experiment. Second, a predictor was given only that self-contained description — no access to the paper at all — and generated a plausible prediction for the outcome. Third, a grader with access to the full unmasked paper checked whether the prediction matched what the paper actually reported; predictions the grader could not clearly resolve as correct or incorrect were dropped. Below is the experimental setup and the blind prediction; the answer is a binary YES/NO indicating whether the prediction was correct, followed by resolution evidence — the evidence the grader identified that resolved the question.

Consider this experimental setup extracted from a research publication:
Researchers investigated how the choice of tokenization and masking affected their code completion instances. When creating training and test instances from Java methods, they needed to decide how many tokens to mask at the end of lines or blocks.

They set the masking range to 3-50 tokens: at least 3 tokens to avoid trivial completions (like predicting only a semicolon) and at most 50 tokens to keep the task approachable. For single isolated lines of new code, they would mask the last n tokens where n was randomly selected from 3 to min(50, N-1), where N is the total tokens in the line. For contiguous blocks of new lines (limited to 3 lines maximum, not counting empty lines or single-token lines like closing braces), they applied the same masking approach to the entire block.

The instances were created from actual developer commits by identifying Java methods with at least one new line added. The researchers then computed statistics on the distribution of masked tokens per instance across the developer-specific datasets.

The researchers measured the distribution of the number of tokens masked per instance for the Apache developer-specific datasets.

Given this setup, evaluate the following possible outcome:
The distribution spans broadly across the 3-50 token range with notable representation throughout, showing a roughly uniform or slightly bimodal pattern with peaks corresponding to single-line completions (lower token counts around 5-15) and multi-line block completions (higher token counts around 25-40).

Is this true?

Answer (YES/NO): NO